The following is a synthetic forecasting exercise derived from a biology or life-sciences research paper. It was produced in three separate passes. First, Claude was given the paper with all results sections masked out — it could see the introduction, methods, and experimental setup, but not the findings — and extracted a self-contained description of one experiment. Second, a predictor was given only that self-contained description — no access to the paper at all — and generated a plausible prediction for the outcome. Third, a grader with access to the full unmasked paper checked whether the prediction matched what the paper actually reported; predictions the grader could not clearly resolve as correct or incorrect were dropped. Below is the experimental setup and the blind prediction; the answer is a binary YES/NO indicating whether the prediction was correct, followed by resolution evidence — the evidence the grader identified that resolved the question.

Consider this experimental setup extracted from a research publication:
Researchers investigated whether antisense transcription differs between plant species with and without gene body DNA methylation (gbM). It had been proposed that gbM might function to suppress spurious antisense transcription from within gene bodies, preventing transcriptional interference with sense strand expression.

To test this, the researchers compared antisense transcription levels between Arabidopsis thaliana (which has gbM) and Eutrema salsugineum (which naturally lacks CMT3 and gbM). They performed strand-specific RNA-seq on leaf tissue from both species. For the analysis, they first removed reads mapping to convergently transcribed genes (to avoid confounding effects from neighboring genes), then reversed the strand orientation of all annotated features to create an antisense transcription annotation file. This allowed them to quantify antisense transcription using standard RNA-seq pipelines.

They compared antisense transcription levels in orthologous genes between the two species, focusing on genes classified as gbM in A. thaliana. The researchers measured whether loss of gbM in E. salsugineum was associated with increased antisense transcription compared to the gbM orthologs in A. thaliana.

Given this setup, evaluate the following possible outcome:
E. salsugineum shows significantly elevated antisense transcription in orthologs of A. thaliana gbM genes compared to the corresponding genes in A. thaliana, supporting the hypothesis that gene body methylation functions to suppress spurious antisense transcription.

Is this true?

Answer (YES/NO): NO